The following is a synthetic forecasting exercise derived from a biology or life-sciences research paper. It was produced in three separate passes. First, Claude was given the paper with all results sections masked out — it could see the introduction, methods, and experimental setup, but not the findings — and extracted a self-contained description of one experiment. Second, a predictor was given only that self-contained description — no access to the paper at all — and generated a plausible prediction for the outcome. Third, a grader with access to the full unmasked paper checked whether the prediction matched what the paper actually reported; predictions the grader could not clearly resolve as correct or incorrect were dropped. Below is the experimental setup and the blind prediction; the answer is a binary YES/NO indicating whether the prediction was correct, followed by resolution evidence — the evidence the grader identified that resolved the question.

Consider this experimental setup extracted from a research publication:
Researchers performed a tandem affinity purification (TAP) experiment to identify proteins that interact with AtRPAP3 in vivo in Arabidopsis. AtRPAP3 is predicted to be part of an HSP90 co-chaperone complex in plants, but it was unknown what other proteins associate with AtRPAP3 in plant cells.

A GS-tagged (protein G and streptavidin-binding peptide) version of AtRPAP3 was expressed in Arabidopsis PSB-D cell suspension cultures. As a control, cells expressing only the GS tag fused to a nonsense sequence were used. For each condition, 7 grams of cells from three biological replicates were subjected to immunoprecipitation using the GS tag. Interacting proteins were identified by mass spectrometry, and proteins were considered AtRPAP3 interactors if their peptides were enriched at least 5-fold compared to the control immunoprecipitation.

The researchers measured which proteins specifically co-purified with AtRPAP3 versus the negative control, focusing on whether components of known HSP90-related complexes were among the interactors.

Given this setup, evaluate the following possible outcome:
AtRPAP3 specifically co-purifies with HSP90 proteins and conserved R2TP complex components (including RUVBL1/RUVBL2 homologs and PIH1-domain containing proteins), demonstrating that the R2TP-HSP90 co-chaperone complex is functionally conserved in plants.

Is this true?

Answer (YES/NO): NO